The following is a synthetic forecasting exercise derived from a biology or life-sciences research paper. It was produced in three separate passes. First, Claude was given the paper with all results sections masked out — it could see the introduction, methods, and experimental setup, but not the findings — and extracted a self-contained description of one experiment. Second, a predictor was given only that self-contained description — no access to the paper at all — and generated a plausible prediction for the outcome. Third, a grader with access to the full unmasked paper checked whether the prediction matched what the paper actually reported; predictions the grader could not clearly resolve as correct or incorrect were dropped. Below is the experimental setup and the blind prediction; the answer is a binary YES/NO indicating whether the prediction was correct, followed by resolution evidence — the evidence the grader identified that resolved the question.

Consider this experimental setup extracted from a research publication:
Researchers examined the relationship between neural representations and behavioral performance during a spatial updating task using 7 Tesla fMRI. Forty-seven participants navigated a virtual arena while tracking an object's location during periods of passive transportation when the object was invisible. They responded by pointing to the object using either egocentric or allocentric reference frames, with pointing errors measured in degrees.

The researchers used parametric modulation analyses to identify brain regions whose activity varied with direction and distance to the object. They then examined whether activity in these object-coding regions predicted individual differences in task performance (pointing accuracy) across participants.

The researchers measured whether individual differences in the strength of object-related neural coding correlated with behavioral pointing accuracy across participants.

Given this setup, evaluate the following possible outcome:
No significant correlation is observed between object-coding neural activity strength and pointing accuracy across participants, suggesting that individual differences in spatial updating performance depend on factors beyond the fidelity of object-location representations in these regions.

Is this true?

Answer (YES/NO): NO